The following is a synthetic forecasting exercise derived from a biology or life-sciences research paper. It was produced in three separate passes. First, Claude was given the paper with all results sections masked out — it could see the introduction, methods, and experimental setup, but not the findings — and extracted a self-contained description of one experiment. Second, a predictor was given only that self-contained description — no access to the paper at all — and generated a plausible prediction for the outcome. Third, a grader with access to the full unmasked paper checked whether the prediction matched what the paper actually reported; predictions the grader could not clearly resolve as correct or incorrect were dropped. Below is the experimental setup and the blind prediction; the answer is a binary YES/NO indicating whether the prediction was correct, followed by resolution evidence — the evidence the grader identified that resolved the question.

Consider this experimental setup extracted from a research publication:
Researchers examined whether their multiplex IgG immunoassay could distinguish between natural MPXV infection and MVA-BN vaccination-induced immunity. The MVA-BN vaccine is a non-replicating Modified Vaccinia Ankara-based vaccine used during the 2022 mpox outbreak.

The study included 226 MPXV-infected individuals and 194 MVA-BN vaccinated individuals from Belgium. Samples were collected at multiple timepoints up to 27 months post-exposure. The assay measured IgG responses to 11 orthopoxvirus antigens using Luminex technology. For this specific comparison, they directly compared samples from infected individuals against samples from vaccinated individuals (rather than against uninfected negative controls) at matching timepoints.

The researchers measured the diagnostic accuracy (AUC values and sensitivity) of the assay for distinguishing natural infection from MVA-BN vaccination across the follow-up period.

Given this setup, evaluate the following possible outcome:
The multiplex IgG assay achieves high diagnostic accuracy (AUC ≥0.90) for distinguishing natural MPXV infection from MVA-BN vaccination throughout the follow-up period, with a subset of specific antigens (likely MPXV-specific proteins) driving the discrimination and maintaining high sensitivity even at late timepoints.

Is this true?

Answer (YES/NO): NO